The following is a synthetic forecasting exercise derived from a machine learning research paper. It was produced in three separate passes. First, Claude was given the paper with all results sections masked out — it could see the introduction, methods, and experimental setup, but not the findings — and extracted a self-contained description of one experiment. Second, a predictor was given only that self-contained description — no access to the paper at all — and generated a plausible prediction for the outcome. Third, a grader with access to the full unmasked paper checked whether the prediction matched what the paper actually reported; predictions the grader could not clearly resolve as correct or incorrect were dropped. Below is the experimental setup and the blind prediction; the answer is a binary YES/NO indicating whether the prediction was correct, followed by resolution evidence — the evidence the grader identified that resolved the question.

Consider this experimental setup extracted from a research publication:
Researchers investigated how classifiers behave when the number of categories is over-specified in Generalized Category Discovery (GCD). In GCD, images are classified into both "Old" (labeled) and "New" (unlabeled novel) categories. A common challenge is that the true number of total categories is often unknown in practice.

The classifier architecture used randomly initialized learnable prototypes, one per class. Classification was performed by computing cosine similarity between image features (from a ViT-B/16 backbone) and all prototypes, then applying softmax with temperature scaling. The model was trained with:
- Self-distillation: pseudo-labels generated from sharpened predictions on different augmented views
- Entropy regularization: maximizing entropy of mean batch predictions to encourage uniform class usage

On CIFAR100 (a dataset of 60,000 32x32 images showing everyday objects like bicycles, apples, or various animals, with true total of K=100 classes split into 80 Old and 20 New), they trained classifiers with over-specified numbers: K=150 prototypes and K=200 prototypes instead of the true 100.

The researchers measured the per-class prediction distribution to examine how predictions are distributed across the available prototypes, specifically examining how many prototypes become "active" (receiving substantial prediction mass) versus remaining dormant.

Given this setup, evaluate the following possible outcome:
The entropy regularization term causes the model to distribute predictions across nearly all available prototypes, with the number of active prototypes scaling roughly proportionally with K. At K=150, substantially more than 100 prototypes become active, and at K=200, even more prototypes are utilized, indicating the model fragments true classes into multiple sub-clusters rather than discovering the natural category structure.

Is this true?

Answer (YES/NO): NO